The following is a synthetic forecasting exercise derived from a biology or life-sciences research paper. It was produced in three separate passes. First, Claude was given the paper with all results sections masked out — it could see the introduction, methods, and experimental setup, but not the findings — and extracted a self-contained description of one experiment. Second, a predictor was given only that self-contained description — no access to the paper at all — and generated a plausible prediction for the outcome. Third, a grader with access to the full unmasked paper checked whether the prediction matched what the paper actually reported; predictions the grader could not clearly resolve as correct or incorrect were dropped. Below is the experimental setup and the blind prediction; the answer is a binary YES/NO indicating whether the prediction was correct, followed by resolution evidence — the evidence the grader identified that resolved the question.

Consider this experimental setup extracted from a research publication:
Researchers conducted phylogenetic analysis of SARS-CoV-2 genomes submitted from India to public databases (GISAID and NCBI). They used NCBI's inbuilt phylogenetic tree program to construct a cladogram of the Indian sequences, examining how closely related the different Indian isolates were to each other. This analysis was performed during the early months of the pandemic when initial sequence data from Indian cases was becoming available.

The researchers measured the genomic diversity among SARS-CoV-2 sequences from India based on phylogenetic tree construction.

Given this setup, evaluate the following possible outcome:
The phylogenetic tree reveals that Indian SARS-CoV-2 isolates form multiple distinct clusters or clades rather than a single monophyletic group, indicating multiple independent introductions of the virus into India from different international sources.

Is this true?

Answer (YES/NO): YES